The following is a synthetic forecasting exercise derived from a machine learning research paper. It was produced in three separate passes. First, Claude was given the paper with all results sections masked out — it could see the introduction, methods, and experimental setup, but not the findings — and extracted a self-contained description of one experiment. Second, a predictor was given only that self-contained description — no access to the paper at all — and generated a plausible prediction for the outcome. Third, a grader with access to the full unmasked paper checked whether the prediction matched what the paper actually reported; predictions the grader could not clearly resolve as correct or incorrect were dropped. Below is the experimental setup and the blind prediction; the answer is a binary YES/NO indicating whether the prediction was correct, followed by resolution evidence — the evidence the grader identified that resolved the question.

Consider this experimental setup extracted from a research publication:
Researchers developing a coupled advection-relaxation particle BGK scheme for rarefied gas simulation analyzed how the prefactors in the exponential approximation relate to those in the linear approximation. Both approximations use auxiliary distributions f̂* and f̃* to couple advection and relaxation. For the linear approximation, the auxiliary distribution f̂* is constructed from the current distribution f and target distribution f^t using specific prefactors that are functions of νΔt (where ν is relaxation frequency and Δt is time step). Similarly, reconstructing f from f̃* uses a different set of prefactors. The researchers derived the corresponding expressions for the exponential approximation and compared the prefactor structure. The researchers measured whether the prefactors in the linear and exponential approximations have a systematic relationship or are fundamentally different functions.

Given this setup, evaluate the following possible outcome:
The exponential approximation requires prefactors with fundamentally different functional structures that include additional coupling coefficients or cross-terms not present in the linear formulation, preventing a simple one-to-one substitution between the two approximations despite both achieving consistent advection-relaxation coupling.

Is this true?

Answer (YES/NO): NO